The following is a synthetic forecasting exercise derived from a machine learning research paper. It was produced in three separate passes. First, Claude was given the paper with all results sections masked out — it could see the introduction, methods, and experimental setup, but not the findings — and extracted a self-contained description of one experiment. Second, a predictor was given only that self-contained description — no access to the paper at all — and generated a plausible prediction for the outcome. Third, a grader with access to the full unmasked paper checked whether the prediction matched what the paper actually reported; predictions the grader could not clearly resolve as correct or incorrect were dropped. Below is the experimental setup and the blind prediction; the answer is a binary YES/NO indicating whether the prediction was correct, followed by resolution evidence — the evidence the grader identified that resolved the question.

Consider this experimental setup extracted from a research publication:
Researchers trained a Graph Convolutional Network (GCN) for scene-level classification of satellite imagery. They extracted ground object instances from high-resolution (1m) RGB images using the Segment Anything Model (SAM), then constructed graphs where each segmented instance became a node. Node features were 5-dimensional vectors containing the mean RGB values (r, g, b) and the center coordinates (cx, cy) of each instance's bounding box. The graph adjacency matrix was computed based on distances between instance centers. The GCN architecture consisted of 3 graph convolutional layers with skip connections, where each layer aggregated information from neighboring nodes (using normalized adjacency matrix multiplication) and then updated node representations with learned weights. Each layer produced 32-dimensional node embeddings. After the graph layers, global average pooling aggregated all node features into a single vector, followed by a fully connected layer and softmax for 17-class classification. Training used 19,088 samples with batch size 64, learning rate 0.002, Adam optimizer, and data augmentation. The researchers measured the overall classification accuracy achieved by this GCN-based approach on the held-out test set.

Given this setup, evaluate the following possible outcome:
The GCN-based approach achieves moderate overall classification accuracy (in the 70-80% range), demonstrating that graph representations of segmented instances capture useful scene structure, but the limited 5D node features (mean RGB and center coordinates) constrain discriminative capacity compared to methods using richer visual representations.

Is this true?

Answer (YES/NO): NO